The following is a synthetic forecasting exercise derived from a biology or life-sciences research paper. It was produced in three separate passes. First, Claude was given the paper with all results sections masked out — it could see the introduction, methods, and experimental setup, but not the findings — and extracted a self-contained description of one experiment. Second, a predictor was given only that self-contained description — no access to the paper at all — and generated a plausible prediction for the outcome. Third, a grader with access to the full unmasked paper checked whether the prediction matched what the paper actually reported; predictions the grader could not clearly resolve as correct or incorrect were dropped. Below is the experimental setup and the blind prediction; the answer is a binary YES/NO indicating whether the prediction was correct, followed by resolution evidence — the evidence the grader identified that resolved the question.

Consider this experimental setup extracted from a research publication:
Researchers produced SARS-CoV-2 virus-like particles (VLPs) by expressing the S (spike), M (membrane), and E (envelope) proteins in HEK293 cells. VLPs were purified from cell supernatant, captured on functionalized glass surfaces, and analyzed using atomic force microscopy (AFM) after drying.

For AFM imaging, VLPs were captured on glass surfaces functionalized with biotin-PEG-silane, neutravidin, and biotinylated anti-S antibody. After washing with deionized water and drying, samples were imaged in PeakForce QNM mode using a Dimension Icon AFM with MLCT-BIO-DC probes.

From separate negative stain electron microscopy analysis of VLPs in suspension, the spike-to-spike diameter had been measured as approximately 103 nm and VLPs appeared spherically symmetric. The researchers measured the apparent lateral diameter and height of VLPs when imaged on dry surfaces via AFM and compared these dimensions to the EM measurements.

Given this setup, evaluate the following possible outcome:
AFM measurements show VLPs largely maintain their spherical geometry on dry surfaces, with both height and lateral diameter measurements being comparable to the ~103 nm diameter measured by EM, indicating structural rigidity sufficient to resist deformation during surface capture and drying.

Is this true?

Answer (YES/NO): NO